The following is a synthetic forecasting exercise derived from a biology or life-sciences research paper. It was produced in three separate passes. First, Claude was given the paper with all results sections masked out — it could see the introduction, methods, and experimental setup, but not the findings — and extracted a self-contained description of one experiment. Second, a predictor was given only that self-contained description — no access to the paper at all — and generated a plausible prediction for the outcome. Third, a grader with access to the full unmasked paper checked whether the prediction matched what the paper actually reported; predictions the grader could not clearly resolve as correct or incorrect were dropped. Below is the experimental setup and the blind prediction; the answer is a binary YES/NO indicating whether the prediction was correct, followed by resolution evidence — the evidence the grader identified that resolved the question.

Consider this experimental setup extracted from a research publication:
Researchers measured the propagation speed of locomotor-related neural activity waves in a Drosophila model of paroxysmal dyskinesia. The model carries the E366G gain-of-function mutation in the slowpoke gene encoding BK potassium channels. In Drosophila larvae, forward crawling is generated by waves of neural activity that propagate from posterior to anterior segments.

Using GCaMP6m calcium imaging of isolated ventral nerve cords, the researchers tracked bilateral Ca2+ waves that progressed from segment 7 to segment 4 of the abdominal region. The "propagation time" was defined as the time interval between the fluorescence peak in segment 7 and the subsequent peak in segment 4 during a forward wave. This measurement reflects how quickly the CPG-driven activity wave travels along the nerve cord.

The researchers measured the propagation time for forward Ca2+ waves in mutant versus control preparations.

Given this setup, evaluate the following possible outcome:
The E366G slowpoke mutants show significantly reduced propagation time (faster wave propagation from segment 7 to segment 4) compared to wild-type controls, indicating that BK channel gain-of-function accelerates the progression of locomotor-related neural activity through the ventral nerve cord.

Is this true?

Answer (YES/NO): YES